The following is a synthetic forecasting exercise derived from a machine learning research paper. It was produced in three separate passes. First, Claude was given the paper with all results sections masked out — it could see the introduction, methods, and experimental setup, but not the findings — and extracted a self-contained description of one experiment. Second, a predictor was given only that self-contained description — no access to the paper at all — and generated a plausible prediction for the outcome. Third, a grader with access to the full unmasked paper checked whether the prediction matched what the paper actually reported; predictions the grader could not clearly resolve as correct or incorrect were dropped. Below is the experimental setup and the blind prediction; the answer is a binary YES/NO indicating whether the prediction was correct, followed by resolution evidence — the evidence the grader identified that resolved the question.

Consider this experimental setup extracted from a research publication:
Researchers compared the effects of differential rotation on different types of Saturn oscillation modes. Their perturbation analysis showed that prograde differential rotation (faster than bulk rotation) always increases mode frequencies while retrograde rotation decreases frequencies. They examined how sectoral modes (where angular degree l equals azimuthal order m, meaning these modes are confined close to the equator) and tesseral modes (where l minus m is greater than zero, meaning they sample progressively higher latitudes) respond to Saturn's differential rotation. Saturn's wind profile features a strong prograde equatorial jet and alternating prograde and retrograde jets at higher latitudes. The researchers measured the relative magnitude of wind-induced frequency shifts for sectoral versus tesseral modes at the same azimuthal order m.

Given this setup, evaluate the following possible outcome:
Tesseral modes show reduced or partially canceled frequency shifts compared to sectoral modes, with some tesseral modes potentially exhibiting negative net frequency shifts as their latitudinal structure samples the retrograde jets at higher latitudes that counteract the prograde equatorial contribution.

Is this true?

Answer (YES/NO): NO